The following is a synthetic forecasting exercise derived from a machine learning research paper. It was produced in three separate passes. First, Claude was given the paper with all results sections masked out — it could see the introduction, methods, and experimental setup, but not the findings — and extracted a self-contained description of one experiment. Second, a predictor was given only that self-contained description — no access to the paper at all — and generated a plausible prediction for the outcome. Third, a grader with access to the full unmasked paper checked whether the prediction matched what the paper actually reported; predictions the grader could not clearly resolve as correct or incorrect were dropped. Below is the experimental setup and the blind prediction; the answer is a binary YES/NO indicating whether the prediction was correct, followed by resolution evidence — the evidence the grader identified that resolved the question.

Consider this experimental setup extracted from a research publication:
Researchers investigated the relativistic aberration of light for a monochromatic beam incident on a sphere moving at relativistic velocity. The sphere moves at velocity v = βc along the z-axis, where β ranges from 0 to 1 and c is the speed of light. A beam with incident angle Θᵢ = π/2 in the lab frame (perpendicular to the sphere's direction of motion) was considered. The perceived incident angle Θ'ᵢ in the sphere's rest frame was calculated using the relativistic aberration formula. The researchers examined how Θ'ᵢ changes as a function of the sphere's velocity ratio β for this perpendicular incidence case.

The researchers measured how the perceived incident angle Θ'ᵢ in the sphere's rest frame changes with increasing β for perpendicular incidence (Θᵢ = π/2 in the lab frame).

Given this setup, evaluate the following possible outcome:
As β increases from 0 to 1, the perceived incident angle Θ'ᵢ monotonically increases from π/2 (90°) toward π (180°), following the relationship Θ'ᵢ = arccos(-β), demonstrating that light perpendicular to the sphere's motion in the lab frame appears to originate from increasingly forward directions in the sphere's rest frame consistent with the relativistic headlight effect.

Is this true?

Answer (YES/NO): YES